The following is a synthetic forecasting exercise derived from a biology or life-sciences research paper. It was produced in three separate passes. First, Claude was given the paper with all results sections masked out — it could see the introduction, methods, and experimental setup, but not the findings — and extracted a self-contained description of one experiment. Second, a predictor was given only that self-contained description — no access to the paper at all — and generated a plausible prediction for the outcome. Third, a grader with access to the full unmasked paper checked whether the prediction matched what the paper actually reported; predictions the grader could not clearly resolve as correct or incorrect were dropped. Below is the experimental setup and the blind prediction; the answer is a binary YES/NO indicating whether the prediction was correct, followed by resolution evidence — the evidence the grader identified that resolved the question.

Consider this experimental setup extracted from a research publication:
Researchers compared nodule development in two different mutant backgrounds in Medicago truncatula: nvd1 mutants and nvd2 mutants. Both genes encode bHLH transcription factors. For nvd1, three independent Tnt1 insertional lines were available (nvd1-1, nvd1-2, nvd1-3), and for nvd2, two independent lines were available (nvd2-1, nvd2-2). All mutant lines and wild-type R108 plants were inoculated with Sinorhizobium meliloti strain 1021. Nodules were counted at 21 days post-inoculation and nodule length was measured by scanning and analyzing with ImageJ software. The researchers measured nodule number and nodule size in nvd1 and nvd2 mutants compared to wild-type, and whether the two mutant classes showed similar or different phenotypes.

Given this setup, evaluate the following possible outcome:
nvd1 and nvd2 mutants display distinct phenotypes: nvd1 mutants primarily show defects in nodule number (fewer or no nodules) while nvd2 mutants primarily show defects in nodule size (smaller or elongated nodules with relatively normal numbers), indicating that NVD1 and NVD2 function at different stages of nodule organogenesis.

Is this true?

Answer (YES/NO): NO